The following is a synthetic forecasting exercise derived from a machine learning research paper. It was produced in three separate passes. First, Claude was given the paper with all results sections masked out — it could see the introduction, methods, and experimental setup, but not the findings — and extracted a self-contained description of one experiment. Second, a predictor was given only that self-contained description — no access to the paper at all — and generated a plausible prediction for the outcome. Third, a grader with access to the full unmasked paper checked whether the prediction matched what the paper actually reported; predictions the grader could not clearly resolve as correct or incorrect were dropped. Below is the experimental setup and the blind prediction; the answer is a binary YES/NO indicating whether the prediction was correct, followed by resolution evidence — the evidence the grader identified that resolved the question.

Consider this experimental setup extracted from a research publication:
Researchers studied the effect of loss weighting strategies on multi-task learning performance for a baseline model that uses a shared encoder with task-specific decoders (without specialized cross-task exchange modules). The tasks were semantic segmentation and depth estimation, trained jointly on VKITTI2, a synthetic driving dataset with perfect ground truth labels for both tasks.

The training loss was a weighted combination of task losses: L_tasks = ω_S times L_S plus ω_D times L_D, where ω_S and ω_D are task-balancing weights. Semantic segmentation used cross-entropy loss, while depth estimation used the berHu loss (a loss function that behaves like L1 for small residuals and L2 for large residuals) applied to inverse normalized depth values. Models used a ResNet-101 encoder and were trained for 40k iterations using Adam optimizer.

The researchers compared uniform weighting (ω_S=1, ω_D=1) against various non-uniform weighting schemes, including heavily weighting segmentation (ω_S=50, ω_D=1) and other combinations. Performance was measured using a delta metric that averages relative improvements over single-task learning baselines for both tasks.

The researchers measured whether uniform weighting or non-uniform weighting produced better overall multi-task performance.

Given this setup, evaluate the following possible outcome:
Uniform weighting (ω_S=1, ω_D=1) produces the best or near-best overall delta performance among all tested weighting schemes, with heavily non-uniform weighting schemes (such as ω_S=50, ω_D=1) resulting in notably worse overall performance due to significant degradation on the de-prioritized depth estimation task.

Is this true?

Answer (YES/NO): NO